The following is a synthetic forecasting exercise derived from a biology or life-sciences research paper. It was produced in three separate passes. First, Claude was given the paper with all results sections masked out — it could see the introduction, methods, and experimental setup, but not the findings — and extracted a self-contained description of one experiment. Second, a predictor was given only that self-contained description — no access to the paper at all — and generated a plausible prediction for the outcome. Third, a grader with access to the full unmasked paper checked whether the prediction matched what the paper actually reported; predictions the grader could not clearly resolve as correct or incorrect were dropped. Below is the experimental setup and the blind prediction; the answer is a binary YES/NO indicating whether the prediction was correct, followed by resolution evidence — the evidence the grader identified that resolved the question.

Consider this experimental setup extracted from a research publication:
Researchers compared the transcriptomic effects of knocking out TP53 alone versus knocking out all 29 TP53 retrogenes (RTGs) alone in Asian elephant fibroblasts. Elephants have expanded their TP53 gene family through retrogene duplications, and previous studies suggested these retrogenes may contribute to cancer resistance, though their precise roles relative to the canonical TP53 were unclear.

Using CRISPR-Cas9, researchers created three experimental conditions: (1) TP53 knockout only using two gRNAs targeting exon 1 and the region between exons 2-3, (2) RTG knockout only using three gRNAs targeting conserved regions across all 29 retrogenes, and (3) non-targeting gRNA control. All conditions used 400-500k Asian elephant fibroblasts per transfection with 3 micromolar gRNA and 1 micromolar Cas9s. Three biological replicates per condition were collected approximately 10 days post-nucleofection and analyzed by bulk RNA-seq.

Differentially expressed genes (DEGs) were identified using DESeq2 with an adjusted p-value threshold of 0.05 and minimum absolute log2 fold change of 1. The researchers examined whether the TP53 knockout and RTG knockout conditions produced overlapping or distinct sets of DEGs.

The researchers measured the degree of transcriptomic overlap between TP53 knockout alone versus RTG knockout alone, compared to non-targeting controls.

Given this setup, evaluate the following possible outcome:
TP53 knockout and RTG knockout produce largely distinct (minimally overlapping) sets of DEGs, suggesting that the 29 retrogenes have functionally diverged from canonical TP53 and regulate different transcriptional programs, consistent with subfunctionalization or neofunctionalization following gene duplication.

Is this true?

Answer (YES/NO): NO